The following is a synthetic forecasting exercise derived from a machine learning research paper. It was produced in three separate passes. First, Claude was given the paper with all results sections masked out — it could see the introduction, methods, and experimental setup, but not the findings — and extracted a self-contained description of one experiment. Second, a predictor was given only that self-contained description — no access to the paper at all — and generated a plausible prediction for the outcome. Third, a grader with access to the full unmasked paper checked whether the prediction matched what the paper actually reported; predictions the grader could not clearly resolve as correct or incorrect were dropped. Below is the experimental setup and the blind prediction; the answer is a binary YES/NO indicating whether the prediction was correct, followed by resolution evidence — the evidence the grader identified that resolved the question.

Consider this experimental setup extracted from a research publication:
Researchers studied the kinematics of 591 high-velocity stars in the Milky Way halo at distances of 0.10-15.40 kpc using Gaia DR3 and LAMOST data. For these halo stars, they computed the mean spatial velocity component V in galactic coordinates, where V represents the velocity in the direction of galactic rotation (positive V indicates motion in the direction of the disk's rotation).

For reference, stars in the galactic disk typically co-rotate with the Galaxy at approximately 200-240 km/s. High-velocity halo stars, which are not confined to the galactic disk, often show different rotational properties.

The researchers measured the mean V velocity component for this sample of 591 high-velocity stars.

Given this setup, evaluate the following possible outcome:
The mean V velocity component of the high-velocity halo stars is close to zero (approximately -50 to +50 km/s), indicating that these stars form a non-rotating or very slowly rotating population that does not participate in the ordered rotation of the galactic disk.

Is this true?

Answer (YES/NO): NO